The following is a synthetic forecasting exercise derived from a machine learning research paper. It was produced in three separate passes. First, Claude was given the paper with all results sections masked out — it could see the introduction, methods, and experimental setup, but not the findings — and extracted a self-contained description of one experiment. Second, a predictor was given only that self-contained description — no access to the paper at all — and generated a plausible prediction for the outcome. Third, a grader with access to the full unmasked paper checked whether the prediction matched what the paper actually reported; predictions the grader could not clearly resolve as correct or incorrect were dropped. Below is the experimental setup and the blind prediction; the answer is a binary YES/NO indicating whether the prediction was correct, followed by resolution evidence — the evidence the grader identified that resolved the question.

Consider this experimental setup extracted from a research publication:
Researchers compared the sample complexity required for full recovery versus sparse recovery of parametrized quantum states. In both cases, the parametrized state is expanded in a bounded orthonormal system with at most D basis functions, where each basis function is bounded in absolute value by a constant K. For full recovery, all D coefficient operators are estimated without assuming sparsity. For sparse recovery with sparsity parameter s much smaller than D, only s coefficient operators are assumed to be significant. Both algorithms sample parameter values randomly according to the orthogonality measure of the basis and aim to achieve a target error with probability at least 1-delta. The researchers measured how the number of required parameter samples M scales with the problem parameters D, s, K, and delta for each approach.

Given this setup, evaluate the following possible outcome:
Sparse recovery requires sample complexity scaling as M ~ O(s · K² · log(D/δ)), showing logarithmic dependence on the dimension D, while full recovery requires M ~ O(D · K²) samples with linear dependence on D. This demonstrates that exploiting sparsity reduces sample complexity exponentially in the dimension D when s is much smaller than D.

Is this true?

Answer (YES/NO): NO